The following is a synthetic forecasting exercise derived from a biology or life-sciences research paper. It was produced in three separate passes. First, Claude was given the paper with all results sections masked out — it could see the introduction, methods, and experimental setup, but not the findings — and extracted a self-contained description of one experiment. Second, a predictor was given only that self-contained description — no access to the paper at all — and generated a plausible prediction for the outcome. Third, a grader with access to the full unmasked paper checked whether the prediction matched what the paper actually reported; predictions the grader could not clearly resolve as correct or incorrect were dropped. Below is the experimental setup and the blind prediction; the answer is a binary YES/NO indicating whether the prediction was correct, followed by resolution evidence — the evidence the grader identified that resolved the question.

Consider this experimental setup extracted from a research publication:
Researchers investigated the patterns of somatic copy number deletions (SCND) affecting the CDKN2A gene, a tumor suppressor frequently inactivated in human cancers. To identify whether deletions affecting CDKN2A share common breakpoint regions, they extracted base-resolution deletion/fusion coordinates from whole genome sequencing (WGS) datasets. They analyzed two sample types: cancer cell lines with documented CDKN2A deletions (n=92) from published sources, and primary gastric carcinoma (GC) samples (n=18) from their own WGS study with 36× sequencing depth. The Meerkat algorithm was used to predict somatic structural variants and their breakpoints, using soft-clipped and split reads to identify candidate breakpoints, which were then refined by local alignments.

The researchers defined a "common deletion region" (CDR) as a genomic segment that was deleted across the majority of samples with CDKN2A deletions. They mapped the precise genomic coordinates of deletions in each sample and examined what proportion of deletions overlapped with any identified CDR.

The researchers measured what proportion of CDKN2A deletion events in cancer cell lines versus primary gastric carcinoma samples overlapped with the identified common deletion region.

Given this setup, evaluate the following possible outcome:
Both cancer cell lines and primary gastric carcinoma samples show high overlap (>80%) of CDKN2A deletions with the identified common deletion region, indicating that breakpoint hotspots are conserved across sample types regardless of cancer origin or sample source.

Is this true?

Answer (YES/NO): YES